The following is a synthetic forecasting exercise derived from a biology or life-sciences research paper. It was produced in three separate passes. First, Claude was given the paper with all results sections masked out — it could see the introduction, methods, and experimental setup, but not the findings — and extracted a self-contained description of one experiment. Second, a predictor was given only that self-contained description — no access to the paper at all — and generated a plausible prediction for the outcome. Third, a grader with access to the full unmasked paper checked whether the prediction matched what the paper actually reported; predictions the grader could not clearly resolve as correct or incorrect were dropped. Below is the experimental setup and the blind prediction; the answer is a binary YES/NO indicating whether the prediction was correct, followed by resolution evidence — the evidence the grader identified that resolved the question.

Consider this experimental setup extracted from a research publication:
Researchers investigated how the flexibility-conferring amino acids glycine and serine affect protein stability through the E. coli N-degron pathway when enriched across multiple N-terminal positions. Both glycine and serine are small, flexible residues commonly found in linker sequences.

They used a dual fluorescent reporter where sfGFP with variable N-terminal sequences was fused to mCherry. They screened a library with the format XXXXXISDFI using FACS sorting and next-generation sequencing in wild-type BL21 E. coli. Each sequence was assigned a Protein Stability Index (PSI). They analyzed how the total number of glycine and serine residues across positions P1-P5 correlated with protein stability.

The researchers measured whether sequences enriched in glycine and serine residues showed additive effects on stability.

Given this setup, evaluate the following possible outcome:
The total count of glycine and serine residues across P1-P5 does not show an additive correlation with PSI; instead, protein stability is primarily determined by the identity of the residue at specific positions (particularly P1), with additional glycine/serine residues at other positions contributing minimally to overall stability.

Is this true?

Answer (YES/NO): NO